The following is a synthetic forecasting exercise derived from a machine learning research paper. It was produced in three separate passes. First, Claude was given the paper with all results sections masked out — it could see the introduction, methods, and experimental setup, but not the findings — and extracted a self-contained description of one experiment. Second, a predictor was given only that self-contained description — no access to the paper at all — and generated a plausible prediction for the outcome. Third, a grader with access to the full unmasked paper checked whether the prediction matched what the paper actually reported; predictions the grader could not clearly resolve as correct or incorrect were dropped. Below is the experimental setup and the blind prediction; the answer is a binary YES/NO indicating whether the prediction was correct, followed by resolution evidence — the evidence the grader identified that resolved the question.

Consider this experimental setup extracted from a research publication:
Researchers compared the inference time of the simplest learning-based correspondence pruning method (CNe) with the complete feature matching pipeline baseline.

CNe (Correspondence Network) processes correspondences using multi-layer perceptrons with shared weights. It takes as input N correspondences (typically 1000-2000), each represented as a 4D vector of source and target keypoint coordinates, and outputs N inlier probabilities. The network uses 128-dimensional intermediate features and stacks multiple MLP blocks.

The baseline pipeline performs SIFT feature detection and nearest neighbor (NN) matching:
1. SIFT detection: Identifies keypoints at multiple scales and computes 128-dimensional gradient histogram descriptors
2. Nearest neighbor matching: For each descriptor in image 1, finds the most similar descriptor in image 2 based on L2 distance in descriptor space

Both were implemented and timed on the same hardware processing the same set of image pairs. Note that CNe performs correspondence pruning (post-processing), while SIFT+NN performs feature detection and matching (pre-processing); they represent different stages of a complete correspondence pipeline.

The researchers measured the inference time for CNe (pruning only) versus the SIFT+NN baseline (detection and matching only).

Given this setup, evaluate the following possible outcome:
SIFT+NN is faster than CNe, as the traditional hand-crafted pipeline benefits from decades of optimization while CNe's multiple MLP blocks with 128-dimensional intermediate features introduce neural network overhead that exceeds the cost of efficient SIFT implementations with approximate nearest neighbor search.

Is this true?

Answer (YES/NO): NO